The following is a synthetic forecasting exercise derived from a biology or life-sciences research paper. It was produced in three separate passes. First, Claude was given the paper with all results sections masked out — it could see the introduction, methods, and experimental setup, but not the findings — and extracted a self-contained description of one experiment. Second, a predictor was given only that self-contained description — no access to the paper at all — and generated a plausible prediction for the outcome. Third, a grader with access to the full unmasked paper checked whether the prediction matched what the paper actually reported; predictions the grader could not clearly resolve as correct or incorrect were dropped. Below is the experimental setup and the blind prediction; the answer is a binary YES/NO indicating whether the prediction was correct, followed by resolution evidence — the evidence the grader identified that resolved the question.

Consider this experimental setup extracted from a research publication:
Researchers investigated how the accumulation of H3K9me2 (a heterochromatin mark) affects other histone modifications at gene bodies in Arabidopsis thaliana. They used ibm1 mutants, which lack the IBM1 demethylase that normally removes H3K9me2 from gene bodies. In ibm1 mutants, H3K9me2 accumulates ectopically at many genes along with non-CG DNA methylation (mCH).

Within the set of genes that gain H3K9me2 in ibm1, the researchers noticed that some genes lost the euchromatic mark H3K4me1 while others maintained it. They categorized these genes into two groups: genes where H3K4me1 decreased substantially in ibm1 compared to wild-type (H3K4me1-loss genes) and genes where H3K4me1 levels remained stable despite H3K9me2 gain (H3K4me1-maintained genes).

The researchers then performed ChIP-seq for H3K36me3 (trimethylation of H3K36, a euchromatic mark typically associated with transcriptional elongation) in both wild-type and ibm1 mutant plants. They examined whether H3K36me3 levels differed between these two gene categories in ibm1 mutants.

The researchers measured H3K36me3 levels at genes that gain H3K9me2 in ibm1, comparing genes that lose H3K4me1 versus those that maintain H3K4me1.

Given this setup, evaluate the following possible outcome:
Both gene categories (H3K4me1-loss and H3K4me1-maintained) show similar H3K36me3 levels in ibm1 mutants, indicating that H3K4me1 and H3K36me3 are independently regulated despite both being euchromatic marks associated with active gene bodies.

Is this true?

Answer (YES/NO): NO